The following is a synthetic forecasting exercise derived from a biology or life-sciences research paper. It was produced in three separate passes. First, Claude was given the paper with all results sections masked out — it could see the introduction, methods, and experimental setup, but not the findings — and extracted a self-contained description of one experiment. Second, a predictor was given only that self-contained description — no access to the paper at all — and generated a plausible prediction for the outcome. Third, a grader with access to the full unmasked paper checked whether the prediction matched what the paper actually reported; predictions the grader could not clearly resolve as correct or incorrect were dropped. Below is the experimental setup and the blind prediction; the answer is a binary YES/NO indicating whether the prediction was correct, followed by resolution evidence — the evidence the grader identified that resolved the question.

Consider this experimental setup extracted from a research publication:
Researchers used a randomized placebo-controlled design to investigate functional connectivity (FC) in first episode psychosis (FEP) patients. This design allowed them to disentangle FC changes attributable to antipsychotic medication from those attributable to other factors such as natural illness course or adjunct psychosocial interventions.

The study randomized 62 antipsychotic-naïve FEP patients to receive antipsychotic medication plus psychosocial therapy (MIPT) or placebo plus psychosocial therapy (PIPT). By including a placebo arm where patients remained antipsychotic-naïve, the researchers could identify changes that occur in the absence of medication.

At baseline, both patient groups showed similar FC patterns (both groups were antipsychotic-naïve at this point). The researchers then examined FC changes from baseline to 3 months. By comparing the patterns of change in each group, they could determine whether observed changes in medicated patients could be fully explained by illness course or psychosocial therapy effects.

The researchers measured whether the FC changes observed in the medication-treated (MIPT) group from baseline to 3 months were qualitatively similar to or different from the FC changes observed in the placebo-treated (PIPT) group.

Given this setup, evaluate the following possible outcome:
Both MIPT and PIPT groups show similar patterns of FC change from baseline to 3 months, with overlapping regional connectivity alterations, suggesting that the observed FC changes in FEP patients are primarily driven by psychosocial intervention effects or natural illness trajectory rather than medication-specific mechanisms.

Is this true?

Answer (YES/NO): NO